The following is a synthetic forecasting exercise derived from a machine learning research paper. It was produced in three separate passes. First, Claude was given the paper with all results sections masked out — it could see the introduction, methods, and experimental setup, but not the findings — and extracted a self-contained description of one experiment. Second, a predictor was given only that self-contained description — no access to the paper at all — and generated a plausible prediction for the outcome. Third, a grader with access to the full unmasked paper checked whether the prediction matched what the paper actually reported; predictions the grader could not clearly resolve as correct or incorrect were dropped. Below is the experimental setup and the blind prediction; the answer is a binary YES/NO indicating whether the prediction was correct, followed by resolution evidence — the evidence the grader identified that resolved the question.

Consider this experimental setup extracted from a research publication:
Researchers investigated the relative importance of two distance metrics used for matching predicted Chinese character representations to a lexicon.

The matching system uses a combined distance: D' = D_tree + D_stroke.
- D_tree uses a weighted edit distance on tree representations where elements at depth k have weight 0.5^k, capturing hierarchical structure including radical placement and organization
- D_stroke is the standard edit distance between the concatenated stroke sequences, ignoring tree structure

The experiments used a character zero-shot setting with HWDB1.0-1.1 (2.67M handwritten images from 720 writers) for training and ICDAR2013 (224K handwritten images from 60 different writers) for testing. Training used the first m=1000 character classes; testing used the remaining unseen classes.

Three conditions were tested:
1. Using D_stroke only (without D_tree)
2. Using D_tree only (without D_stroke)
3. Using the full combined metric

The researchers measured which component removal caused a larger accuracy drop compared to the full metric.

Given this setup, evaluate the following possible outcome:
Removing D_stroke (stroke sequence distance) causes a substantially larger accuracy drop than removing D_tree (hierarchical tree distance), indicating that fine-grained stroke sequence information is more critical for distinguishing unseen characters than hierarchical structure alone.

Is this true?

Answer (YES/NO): NO